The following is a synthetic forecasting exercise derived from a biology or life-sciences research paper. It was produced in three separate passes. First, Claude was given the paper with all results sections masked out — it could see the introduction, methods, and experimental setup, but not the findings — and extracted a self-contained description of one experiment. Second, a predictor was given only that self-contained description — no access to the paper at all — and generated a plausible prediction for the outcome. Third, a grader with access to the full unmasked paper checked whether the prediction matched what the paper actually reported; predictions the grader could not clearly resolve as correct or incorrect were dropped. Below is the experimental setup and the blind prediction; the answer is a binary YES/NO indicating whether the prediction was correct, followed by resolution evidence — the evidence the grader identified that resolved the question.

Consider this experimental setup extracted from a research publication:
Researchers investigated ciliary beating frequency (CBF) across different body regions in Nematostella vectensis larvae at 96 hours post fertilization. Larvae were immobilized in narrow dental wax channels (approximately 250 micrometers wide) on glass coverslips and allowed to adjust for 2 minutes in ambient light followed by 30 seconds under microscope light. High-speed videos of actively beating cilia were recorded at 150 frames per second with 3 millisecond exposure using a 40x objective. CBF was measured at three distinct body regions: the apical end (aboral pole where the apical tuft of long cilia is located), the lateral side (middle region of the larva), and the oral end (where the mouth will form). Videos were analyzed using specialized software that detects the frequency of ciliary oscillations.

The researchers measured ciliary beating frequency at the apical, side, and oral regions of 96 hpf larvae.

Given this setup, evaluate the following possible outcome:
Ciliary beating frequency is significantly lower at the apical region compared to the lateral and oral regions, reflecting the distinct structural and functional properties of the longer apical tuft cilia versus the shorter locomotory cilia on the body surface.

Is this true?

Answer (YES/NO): NO